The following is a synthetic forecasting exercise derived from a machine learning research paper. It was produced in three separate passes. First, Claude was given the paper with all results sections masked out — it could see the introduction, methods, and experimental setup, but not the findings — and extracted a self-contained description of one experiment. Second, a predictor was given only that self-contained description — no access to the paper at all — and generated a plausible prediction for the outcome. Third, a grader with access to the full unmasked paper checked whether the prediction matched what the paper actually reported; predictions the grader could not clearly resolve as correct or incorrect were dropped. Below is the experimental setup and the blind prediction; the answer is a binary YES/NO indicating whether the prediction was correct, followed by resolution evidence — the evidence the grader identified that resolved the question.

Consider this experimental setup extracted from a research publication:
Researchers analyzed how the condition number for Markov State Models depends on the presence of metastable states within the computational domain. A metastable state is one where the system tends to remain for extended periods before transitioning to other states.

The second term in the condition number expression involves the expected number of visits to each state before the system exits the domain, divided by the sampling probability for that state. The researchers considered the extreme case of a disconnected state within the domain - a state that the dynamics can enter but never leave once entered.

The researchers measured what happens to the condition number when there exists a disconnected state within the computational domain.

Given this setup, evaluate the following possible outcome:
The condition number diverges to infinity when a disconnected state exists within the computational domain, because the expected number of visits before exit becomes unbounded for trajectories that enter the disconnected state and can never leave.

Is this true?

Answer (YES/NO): YES